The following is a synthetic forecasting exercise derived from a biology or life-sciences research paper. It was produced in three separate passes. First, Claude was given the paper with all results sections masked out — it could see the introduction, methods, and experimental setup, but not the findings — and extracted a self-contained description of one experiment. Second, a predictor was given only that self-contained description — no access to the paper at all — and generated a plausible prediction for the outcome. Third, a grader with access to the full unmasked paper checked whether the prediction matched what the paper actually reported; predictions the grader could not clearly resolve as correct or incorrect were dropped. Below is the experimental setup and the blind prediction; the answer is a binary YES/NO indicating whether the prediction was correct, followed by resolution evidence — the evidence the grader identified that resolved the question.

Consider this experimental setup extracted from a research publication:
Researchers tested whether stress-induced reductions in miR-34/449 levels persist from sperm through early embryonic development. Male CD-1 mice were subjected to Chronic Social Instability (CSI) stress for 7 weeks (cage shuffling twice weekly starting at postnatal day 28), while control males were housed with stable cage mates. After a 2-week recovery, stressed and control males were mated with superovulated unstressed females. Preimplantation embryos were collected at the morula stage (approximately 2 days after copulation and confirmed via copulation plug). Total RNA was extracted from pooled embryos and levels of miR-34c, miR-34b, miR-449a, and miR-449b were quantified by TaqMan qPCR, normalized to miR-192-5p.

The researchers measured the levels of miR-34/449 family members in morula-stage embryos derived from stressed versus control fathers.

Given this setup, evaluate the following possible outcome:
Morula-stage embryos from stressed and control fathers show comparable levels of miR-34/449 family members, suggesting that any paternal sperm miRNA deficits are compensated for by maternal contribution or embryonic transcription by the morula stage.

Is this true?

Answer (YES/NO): NO